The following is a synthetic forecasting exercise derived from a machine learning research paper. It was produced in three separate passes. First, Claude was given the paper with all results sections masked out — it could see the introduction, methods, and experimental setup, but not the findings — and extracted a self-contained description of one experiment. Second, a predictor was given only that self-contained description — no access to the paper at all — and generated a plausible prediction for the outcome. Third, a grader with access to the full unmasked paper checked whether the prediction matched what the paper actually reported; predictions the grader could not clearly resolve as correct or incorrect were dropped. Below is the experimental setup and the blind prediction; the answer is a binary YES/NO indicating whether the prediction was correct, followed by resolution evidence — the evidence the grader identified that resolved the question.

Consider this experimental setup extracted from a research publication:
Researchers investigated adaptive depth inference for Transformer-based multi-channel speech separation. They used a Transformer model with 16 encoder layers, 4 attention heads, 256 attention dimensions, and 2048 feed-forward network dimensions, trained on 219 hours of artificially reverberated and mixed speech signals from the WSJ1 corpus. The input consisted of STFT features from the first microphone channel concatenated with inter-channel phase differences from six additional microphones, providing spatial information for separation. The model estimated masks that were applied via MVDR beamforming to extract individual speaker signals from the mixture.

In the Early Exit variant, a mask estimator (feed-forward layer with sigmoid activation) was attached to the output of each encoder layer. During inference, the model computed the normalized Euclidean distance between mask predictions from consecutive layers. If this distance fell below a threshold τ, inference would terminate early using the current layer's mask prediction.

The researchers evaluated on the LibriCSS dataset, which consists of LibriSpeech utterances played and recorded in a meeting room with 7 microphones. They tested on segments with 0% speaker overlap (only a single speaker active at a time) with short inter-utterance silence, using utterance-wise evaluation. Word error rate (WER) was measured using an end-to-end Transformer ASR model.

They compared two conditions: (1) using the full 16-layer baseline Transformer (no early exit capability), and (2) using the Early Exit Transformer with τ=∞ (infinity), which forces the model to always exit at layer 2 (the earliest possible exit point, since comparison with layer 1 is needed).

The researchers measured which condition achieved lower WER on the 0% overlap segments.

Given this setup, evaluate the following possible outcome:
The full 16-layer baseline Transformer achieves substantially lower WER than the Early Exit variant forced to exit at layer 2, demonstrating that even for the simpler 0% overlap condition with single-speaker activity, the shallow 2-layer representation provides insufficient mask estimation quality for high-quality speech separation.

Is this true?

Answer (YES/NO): NO